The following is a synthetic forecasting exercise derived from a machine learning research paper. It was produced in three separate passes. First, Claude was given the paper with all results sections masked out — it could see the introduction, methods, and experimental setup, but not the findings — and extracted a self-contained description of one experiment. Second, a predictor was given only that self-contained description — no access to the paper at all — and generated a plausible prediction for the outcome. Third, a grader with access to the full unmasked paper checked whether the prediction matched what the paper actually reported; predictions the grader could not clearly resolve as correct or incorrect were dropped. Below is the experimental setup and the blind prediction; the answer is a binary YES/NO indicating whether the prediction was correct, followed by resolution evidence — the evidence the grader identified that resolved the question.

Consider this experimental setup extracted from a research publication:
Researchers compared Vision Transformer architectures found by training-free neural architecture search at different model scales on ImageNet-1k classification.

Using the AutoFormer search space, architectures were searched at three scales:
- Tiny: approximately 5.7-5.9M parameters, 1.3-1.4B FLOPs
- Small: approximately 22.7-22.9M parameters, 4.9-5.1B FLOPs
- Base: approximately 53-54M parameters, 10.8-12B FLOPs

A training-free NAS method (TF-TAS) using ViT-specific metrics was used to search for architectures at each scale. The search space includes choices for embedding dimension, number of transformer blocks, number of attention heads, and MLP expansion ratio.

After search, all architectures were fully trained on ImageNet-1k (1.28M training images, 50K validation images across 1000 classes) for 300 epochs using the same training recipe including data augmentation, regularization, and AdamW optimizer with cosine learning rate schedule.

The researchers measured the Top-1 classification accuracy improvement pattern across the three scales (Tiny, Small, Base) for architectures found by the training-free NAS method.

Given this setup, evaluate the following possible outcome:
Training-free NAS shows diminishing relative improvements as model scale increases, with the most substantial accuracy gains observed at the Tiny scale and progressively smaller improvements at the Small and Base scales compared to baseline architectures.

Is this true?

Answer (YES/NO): YES